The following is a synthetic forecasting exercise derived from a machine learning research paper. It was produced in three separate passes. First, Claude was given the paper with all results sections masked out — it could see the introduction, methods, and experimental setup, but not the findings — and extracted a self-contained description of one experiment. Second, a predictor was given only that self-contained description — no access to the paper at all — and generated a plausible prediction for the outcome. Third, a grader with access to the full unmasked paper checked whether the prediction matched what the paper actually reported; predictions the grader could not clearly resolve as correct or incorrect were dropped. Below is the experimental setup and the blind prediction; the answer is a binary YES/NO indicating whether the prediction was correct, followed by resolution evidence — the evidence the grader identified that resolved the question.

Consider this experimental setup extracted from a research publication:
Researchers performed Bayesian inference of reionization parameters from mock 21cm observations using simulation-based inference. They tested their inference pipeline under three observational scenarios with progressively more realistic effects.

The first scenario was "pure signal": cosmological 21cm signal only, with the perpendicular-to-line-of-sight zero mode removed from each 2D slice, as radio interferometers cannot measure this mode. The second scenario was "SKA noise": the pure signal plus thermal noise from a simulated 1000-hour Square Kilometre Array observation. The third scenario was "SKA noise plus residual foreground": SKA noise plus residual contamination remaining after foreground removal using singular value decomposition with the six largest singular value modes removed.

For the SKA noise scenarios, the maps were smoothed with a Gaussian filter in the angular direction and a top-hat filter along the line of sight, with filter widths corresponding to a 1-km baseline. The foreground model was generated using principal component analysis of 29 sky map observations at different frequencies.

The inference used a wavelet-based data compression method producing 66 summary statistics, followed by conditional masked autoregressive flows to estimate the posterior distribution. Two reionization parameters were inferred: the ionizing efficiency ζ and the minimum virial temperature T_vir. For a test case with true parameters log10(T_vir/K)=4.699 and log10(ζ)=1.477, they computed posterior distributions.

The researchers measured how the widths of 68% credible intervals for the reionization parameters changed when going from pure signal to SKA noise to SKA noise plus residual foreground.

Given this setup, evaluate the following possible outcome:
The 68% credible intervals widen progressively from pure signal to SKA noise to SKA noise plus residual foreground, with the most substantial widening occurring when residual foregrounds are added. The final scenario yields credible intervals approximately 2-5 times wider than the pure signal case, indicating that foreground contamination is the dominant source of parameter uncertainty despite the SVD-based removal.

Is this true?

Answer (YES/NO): NO